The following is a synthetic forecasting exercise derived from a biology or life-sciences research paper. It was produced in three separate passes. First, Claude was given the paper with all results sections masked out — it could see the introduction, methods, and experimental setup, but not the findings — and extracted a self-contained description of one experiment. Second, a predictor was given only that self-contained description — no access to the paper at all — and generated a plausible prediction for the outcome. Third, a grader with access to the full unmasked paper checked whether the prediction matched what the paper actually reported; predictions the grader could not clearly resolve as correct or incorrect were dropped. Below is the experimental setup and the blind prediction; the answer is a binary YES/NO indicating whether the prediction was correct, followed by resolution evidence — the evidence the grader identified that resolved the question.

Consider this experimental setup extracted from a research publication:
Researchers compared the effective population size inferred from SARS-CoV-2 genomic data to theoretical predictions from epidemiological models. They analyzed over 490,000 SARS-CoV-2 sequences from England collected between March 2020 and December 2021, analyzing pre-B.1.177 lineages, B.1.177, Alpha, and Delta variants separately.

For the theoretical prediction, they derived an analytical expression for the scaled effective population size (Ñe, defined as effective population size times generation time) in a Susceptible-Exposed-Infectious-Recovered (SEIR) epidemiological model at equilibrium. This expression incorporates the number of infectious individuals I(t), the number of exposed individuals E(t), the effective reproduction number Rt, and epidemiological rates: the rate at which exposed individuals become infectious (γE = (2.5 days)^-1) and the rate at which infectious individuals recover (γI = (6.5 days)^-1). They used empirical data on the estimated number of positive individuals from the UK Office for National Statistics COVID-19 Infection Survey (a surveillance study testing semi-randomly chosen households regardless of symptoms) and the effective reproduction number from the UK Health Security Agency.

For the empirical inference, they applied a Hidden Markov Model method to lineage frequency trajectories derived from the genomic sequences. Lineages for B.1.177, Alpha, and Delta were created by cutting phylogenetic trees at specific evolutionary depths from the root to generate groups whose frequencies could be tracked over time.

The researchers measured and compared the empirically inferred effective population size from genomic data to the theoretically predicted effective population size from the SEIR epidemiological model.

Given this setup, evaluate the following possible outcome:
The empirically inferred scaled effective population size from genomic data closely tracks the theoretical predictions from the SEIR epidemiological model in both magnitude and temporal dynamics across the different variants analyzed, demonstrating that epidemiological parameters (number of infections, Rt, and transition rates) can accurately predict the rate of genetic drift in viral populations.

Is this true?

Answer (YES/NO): NO